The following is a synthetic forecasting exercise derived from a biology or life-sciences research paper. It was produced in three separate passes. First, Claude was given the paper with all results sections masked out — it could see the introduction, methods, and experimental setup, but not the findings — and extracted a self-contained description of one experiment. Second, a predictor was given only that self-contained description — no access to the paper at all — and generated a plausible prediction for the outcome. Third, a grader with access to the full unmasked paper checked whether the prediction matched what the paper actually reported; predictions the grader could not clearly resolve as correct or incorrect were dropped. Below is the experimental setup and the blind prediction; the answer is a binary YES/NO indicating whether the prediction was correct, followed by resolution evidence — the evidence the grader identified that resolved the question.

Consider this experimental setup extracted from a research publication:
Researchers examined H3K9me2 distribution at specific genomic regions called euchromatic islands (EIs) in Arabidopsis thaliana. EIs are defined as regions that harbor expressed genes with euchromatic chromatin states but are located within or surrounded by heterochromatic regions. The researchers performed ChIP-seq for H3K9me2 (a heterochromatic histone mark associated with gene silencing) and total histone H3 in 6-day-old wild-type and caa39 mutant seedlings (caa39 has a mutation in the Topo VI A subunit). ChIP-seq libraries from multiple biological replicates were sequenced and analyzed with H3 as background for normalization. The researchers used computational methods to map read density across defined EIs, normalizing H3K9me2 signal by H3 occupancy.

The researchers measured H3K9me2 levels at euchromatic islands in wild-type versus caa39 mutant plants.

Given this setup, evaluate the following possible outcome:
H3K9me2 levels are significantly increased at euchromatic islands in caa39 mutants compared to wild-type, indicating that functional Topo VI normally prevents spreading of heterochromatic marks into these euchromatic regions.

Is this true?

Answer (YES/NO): YES